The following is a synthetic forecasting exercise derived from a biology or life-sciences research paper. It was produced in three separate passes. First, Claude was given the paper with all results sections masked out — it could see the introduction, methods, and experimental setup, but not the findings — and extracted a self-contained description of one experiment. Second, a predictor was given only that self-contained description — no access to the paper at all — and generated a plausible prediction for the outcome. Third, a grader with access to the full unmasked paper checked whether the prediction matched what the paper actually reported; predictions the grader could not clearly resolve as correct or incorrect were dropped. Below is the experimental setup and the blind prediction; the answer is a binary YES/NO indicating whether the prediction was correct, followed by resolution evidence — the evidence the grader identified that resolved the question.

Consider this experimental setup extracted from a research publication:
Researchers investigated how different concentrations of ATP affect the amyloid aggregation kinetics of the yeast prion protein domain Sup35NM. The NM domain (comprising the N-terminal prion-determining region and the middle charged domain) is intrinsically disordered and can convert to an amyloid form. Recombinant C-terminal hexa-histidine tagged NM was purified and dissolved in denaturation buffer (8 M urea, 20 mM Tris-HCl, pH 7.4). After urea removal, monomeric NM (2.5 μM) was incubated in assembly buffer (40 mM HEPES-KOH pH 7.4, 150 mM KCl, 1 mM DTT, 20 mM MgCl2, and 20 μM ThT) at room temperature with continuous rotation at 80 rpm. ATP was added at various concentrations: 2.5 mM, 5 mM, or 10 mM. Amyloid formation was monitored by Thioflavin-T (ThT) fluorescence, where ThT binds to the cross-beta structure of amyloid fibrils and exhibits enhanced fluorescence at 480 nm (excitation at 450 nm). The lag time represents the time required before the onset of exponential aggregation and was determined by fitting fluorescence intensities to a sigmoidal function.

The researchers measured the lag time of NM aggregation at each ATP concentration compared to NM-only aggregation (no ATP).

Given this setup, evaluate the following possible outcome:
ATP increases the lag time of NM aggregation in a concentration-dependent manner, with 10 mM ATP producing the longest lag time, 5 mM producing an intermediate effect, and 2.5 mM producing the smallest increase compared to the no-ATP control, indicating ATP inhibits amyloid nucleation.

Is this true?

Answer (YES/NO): NO